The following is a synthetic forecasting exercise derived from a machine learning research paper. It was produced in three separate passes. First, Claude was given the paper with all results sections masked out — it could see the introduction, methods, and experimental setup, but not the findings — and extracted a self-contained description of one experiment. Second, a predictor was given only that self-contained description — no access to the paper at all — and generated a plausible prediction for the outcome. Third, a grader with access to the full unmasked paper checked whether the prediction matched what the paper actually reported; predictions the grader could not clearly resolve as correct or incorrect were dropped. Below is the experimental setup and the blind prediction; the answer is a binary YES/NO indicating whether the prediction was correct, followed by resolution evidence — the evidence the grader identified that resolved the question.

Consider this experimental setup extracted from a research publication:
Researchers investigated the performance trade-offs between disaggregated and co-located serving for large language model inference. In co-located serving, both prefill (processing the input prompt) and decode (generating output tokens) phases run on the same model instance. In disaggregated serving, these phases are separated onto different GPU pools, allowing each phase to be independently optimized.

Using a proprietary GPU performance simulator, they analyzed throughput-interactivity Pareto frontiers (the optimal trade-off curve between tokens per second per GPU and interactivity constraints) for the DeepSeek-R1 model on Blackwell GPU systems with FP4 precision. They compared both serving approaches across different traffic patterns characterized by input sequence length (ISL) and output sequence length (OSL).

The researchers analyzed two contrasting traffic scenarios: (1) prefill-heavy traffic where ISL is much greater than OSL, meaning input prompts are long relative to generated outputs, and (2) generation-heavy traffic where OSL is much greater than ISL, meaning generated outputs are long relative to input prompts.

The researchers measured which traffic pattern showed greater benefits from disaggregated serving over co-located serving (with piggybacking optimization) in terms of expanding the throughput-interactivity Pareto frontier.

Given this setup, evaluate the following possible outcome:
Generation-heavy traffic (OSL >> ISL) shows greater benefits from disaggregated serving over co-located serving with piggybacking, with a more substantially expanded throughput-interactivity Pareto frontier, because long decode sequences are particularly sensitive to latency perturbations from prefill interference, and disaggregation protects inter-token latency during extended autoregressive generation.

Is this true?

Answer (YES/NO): NO